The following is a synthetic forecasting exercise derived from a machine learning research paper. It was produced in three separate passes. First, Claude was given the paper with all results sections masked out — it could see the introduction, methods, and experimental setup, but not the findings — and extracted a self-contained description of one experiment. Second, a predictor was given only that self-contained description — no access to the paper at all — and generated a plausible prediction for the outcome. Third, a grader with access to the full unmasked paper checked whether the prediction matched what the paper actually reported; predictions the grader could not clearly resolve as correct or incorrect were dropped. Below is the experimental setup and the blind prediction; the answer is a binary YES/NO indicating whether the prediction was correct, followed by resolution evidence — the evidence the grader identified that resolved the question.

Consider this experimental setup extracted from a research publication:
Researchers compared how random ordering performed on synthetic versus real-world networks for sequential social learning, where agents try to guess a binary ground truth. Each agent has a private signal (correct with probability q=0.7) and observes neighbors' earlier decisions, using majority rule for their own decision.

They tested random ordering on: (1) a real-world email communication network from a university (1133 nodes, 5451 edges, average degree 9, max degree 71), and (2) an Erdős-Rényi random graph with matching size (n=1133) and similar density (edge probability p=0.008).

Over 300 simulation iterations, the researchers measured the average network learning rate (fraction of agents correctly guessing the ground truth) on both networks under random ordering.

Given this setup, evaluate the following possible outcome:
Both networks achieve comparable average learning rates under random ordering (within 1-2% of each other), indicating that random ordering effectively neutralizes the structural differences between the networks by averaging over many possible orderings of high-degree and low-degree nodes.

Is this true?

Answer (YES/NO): NO